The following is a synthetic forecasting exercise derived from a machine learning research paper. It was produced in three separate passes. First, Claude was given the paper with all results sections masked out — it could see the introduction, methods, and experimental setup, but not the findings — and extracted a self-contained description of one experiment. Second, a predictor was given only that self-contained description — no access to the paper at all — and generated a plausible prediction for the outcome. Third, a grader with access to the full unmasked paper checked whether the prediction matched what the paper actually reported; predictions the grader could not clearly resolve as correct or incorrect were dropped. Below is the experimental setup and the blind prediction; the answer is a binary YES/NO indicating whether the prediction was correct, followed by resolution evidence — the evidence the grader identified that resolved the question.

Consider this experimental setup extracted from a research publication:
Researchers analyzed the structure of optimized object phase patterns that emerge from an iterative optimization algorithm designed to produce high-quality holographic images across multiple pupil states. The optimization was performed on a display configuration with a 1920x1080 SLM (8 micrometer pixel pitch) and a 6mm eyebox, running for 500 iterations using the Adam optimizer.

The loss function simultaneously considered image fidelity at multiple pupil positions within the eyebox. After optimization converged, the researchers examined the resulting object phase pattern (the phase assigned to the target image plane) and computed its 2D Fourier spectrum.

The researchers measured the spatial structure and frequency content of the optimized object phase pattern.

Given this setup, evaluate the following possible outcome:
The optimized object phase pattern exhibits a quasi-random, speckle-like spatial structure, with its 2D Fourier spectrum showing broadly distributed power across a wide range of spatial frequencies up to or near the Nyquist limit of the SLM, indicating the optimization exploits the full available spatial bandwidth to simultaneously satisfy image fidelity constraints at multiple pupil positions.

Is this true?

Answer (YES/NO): NO